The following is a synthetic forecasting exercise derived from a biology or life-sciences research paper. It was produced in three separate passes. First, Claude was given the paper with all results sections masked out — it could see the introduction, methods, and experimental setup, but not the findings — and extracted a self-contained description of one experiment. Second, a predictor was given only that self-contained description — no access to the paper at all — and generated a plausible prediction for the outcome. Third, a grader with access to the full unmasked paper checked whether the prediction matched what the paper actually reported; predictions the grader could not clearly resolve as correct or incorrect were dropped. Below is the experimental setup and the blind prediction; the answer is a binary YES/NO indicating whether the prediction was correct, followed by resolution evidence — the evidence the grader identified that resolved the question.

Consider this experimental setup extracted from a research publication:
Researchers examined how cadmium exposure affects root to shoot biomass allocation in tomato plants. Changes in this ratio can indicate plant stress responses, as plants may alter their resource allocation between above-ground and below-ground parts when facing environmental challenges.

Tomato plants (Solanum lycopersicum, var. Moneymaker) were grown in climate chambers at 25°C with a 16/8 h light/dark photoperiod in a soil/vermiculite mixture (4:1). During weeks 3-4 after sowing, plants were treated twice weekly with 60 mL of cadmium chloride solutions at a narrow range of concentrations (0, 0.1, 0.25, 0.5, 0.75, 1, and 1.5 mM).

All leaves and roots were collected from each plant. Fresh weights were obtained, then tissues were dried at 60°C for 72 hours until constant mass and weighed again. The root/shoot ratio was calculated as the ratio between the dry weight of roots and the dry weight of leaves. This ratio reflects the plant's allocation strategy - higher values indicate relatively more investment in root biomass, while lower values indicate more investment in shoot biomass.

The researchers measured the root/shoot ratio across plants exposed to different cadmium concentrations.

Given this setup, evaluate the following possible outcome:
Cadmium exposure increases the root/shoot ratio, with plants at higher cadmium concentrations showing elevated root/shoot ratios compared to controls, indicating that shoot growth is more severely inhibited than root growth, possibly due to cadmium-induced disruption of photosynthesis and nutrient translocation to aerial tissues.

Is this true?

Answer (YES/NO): NO